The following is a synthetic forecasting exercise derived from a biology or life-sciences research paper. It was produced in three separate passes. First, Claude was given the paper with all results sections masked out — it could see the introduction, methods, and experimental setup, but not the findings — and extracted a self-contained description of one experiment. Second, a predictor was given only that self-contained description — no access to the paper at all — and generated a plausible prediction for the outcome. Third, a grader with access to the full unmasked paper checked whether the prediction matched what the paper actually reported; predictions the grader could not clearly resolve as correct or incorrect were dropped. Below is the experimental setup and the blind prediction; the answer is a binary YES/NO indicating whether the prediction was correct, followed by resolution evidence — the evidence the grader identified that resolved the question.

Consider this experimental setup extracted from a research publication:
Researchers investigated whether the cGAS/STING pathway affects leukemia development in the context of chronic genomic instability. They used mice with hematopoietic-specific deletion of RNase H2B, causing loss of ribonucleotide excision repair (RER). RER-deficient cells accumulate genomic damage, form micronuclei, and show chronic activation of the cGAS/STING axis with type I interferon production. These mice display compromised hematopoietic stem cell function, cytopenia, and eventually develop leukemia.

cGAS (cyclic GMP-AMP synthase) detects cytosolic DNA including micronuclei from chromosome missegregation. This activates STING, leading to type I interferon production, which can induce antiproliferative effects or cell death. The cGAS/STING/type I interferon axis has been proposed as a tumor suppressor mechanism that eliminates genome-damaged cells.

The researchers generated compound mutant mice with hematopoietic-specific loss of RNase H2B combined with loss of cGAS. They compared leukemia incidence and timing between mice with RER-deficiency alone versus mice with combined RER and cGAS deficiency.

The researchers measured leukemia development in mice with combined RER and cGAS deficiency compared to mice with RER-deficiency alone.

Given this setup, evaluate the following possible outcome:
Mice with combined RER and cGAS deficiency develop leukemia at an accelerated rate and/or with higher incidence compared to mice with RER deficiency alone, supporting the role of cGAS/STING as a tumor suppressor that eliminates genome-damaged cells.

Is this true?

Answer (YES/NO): NO